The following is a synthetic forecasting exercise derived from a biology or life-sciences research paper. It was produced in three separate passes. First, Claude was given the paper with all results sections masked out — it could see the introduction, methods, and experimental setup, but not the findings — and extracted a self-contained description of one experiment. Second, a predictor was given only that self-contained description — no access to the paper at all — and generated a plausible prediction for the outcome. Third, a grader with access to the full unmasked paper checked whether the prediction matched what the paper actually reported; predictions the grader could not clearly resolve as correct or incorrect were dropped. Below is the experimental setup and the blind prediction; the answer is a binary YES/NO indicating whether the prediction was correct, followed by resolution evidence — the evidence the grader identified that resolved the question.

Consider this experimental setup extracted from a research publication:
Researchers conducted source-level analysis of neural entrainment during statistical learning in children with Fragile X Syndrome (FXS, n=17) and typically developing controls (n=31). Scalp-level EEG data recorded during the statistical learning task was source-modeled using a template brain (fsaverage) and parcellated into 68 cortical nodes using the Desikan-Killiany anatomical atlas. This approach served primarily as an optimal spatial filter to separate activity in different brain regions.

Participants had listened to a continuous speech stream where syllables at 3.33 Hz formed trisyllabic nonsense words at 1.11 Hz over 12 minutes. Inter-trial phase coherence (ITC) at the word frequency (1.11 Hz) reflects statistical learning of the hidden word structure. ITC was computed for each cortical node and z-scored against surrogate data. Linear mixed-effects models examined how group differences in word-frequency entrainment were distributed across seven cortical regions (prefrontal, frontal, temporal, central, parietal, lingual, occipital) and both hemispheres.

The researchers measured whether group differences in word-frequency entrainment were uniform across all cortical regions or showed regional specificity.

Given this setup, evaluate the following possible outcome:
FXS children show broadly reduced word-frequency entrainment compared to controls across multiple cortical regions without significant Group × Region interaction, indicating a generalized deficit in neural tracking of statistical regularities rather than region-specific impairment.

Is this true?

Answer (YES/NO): NO